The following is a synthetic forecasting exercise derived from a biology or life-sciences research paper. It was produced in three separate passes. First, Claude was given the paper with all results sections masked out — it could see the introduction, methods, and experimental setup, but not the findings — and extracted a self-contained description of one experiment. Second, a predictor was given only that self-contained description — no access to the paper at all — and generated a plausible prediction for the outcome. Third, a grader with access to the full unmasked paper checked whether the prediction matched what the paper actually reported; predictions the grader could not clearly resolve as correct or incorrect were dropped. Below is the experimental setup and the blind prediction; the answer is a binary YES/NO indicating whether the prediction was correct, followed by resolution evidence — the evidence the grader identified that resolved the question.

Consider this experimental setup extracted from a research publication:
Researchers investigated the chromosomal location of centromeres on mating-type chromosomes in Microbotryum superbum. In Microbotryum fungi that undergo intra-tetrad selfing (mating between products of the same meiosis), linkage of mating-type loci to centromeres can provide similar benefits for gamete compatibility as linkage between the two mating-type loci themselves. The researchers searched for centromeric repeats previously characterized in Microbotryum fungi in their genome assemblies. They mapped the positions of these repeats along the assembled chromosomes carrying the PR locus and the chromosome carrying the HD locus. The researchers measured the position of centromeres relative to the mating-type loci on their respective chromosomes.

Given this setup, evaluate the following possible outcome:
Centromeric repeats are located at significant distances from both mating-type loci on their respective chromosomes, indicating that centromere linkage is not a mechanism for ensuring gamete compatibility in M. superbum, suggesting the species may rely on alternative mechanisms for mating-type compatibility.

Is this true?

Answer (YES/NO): NO